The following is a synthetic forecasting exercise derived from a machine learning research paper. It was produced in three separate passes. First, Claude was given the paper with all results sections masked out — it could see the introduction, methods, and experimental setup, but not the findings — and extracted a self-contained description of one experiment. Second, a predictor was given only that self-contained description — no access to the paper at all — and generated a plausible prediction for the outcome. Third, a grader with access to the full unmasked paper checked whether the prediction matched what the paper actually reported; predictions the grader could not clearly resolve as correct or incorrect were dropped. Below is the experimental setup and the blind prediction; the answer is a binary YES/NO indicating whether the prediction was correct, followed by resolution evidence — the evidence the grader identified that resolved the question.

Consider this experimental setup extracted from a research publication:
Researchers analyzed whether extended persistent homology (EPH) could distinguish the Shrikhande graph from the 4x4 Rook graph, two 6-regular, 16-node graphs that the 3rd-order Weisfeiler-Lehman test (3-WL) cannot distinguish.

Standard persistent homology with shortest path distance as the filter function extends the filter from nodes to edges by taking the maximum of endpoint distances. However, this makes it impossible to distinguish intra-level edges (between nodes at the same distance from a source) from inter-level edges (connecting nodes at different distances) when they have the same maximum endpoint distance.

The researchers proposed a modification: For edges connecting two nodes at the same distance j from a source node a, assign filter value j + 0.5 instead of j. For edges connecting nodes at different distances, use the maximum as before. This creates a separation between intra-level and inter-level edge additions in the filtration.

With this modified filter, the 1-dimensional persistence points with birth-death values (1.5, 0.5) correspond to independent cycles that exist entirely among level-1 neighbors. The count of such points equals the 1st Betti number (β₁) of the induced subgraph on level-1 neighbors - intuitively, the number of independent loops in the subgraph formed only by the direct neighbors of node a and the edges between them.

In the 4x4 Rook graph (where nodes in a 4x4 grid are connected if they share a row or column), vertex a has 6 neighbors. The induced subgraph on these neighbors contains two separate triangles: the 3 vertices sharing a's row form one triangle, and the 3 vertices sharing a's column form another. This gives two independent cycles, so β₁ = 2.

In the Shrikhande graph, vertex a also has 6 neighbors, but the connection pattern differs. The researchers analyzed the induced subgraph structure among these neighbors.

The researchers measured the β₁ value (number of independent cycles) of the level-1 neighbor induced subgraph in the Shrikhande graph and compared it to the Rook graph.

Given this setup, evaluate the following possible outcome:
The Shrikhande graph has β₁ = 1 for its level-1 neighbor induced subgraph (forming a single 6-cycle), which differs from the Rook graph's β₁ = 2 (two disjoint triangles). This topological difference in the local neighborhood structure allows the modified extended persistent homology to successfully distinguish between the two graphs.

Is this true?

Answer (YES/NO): YES